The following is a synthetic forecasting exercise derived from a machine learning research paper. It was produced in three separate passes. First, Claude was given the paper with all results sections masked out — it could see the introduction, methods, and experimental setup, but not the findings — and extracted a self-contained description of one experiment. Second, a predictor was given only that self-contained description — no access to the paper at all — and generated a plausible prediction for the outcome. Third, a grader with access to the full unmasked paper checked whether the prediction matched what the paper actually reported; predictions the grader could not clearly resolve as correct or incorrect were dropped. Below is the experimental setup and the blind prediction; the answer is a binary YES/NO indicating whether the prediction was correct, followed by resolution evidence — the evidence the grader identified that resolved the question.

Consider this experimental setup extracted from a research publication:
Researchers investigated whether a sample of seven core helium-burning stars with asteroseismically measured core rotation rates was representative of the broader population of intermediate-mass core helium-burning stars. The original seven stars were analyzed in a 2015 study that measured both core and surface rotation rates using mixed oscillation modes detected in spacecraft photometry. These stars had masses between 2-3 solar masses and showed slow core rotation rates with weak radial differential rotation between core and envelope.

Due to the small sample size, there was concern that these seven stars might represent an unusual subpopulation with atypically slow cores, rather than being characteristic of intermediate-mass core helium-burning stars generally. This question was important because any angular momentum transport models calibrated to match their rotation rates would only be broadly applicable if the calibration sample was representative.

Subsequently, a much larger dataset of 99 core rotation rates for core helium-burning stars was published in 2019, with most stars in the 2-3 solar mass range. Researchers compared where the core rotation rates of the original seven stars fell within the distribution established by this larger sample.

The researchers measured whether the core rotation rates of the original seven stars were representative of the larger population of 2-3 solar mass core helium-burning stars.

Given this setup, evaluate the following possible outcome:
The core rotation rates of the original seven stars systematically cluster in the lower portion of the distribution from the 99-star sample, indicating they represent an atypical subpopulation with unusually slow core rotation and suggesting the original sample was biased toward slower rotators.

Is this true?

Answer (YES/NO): NO